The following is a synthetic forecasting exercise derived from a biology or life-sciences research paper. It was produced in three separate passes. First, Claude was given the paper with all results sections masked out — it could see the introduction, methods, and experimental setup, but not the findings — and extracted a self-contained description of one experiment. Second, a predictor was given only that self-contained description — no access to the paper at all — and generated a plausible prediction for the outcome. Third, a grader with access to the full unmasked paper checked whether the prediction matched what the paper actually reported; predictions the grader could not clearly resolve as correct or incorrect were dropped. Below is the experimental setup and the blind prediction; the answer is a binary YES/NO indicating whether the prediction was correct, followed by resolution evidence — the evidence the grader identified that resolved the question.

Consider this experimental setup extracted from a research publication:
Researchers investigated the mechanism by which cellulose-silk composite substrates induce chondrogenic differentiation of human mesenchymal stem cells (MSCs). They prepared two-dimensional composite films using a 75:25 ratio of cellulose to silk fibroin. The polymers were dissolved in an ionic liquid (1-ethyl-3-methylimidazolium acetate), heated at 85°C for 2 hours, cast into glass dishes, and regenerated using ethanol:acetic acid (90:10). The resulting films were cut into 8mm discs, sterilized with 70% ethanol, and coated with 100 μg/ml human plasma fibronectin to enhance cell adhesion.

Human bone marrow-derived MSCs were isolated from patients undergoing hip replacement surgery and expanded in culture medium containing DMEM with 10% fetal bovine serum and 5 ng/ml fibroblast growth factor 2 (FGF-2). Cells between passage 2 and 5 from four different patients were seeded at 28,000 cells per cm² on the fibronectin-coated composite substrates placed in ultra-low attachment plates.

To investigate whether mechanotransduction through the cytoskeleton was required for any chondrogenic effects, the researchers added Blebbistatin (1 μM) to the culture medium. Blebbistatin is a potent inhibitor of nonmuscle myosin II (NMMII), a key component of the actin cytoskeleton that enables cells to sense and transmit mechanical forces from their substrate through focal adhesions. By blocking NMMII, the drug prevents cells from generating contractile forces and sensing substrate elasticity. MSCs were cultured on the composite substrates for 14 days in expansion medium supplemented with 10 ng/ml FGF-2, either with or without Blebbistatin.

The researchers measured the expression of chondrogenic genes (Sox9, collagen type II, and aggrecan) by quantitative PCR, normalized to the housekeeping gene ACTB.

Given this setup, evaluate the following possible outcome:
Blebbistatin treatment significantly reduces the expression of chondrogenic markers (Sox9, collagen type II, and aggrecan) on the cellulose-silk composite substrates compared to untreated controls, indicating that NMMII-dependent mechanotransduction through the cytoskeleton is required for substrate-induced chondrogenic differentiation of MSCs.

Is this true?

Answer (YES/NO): YES